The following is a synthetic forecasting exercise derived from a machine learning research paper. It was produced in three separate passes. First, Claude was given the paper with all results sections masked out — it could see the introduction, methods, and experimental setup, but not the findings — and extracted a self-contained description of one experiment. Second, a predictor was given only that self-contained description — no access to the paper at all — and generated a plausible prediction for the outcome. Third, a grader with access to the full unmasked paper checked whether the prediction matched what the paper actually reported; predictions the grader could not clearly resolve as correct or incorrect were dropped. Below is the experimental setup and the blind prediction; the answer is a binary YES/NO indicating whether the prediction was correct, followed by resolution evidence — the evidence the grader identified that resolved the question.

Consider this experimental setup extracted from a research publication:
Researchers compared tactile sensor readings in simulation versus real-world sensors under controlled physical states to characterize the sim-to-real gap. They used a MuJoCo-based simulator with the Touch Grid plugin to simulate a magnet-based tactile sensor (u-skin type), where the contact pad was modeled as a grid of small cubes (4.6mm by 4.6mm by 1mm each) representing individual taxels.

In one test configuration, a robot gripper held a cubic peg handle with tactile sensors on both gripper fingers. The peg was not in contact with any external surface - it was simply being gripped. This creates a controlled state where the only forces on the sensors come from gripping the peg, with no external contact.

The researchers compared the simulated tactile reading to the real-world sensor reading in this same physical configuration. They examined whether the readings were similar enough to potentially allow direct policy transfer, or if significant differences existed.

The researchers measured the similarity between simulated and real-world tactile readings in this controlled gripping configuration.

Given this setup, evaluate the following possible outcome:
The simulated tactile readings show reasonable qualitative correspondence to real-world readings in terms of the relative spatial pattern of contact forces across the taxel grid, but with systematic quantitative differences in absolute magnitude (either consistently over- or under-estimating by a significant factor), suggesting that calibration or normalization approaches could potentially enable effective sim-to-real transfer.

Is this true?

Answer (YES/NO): NO